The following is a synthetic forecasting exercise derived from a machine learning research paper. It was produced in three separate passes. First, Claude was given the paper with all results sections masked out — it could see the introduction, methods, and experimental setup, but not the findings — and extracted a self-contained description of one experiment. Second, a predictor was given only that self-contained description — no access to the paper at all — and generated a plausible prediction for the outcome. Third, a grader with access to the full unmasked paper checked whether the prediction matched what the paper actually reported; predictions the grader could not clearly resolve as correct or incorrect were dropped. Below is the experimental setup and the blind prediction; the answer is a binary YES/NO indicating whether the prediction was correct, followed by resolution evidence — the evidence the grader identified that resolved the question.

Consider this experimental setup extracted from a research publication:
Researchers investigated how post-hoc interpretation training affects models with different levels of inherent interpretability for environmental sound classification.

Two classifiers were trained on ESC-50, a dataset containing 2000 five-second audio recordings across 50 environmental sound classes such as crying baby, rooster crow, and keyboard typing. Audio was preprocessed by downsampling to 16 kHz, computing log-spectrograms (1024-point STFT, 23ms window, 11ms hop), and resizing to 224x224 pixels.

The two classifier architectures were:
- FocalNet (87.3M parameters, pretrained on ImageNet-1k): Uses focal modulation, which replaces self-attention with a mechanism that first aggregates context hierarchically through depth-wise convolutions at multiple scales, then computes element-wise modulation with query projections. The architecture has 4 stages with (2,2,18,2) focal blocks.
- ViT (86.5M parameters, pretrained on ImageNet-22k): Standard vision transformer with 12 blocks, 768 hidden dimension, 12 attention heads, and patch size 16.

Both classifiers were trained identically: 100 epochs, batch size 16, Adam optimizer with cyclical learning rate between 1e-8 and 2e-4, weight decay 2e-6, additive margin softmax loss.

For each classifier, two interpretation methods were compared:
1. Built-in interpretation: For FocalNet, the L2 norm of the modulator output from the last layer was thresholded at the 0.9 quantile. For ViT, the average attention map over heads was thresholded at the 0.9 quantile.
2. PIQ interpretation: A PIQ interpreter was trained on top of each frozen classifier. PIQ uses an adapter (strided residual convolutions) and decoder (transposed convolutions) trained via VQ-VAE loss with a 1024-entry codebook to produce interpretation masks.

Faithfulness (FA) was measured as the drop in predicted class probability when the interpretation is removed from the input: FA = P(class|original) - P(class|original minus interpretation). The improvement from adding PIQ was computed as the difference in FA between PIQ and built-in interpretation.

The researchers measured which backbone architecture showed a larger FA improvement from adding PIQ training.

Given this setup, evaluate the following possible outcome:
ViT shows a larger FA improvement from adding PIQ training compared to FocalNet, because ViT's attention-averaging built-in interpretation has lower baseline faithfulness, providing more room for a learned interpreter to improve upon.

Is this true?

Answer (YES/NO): YES